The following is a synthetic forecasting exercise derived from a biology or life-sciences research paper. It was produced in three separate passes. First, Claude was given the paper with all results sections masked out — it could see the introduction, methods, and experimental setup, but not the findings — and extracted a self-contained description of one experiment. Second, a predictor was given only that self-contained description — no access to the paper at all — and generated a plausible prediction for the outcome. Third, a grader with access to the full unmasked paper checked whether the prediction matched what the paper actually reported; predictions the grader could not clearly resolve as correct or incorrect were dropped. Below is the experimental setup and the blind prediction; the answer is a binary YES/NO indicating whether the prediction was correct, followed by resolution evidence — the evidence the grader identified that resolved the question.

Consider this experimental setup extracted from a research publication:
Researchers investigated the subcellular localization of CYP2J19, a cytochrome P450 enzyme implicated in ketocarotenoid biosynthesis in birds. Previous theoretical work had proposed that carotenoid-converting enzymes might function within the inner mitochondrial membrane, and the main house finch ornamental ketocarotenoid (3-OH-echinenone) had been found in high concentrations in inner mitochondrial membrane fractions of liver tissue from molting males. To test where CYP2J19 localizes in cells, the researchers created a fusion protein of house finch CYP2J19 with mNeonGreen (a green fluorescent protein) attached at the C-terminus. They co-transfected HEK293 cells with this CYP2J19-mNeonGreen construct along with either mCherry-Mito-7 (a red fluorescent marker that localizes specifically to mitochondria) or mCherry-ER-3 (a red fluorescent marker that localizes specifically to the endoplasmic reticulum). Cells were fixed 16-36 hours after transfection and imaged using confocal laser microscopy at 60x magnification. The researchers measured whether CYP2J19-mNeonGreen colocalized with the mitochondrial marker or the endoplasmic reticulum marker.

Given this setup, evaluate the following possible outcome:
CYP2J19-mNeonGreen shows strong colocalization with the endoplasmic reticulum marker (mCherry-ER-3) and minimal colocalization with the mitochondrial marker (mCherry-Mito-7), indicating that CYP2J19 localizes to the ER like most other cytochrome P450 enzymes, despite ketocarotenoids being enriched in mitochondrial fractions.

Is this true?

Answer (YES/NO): NO